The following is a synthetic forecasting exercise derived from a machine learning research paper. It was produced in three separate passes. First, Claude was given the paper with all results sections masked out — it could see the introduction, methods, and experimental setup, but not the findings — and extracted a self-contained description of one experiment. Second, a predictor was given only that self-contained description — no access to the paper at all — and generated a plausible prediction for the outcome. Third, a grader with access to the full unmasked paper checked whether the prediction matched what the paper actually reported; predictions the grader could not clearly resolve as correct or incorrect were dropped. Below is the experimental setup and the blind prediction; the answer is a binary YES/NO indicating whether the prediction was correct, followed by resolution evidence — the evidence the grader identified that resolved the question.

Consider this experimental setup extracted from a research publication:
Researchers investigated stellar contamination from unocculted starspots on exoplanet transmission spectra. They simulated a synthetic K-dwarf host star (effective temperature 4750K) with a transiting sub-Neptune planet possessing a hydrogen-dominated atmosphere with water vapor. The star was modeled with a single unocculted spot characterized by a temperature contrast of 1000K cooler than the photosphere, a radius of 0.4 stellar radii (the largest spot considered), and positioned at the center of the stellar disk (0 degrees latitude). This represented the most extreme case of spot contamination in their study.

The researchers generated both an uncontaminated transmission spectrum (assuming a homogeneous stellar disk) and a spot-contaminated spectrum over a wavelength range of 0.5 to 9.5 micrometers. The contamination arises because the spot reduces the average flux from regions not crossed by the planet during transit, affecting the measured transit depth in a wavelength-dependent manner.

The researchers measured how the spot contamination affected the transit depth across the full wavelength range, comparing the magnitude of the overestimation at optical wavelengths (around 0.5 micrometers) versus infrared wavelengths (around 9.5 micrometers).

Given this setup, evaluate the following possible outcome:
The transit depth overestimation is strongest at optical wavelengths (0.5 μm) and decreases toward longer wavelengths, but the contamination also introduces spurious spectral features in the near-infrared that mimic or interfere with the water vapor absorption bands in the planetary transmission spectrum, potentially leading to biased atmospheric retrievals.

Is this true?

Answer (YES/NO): NO